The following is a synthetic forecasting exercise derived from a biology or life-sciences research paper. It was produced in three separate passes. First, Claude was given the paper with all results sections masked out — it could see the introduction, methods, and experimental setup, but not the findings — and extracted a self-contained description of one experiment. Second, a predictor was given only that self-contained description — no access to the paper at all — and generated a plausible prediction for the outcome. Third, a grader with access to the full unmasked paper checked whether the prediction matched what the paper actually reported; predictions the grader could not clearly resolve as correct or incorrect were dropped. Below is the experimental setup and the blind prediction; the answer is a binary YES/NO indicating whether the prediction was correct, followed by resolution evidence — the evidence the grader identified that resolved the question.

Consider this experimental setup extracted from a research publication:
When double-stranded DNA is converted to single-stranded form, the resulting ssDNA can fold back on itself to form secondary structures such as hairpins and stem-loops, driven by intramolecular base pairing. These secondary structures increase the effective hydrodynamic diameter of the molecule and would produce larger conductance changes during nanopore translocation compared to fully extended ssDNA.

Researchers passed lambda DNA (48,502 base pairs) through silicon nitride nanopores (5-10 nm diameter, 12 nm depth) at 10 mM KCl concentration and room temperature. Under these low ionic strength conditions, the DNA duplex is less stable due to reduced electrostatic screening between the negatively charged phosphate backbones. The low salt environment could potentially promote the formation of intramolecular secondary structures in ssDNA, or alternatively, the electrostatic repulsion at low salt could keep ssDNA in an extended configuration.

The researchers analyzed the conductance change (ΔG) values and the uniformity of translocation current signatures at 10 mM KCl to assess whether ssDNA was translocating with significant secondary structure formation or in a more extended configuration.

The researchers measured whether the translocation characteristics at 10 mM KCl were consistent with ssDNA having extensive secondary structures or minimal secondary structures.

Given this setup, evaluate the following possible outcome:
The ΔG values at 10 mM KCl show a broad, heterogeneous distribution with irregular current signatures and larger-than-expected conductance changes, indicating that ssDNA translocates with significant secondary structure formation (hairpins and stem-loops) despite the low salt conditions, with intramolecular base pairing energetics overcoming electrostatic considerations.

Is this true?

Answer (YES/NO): NO